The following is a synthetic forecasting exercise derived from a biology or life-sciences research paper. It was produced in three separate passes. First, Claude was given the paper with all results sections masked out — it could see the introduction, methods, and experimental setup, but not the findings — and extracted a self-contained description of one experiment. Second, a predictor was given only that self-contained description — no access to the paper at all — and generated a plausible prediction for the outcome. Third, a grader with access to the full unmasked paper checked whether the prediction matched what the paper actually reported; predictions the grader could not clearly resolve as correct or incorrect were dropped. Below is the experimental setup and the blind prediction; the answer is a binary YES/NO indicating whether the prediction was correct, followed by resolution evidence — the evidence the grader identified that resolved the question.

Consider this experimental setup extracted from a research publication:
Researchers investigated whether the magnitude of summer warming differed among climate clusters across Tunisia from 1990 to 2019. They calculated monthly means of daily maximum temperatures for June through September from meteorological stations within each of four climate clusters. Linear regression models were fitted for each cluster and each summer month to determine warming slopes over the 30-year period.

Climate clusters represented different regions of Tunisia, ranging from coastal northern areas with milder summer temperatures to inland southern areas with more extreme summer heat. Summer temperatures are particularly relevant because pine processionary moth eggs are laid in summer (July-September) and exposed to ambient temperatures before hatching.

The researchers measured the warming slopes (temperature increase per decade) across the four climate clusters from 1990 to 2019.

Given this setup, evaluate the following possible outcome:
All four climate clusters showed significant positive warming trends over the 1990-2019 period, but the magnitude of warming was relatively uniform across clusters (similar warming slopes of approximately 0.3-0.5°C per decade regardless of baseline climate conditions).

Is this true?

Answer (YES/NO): NO